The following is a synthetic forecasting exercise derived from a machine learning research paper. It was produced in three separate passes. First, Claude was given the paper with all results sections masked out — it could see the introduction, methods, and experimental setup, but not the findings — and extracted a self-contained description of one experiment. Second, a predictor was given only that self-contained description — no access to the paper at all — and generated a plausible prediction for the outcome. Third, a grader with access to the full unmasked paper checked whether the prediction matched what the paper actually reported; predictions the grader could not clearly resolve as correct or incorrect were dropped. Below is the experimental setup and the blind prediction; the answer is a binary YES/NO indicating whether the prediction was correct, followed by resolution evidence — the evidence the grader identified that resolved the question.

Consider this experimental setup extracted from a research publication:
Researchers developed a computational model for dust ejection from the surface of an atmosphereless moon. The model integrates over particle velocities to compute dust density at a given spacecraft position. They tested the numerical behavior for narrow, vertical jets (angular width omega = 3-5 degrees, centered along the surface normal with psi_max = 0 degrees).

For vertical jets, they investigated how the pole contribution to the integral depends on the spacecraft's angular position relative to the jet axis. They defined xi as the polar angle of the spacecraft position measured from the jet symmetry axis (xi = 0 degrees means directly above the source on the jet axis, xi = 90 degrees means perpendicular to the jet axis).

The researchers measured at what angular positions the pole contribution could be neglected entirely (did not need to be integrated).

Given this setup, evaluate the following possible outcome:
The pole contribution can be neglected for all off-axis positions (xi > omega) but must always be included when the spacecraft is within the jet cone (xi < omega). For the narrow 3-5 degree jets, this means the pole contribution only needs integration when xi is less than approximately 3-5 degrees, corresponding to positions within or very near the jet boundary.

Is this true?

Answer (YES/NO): NO